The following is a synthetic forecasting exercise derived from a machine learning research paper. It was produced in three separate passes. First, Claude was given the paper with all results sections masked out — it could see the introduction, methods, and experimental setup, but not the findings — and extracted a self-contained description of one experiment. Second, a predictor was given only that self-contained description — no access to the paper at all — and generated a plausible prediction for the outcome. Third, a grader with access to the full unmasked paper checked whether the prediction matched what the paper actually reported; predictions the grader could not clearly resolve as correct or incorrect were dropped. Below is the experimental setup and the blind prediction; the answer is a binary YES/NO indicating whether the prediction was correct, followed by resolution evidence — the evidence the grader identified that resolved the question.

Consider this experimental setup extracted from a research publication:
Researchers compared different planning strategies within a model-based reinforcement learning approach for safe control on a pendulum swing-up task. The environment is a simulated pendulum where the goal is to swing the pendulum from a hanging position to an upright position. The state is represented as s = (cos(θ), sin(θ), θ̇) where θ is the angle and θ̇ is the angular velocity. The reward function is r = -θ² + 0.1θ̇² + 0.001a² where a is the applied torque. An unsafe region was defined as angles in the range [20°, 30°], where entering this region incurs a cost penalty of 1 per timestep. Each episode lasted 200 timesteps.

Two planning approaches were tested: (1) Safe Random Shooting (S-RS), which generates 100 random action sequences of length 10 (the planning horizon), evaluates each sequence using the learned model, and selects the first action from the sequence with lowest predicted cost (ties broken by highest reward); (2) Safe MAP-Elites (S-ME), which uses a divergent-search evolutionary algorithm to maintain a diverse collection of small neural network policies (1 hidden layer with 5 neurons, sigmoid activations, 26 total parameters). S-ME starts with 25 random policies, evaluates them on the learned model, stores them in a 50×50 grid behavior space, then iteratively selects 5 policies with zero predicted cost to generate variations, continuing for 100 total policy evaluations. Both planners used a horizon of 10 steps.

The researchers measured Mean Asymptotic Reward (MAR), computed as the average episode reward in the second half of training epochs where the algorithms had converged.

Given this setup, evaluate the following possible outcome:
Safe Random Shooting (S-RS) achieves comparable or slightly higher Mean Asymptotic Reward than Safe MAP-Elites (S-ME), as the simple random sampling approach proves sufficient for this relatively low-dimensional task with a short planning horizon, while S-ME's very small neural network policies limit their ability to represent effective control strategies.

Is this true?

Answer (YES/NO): YES